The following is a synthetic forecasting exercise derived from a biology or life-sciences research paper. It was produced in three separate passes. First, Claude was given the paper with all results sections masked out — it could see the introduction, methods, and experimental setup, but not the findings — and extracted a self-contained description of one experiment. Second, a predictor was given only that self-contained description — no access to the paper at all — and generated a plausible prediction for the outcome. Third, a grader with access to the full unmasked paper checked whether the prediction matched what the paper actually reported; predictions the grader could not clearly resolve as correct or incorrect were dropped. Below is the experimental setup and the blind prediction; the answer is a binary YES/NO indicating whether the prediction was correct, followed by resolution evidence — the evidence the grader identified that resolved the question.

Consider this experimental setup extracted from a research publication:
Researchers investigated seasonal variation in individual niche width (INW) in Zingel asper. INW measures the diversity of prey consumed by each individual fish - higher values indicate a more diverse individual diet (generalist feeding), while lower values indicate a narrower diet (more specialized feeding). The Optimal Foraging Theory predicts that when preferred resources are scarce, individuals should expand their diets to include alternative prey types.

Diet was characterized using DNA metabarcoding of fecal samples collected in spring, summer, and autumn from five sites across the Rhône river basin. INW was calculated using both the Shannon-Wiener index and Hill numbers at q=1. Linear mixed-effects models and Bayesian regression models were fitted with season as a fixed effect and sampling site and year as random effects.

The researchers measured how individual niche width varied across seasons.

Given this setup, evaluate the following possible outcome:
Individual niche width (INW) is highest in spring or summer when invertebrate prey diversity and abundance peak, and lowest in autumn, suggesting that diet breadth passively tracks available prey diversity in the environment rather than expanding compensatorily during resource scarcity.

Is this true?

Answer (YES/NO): NO